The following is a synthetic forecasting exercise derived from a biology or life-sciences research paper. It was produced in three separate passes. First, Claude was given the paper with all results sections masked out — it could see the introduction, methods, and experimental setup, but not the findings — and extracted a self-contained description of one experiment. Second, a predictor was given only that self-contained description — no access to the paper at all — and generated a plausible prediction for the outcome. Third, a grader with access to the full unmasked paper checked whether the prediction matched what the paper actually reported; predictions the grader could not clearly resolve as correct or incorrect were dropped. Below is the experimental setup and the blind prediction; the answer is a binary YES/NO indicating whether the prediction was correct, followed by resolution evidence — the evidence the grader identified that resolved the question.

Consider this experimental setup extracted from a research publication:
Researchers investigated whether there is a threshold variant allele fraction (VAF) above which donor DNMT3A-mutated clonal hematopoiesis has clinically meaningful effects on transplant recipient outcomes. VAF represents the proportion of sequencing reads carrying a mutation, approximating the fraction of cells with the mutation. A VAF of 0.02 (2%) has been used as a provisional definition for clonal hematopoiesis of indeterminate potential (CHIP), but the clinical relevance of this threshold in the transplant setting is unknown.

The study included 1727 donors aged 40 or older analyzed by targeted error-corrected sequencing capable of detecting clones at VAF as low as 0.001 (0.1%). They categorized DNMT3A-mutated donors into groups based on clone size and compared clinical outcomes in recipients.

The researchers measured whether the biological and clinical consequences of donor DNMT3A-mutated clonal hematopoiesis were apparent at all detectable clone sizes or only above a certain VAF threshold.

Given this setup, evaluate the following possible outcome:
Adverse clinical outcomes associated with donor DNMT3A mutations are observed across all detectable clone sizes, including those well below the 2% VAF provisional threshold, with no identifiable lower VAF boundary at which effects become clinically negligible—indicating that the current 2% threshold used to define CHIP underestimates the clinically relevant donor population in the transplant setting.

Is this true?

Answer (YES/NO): NO